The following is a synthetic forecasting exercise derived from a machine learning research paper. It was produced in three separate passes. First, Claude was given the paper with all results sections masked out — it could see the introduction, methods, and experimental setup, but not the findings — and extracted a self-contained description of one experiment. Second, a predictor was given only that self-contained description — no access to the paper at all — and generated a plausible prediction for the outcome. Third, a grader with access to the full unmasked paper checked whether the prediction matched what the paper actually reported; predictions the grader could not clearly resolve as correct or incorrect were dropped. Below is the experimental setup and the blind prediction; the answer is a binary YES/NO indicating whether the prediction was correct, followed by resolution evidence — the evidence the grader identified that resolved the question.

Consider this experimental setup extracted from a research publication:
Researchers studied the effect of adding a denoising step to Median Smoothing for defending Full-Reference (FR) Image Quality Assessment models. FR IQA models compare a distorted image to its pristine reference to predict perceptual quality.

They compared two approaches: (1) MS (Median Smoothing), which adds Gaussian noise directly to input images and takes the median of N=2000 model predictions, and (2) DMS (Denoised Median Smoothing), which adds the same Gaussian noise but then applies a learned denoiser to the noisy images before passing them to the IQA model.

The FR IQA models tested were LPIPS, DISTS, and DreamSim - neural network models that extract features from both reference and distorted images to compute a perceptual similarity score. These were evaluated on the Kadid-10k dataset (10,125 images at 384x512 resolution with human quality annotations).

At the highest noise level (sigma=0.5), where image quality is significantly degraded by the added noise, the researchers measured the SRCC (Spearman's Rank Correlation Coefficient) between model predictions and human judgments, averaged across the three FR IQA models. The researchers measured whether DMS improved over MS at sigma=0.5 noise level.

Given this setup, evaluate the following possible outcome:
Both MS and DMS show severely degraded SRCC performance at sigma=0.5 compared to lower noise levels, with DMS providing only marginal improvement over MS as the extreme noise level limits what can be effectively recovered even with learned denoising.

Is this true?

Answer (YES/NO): NO